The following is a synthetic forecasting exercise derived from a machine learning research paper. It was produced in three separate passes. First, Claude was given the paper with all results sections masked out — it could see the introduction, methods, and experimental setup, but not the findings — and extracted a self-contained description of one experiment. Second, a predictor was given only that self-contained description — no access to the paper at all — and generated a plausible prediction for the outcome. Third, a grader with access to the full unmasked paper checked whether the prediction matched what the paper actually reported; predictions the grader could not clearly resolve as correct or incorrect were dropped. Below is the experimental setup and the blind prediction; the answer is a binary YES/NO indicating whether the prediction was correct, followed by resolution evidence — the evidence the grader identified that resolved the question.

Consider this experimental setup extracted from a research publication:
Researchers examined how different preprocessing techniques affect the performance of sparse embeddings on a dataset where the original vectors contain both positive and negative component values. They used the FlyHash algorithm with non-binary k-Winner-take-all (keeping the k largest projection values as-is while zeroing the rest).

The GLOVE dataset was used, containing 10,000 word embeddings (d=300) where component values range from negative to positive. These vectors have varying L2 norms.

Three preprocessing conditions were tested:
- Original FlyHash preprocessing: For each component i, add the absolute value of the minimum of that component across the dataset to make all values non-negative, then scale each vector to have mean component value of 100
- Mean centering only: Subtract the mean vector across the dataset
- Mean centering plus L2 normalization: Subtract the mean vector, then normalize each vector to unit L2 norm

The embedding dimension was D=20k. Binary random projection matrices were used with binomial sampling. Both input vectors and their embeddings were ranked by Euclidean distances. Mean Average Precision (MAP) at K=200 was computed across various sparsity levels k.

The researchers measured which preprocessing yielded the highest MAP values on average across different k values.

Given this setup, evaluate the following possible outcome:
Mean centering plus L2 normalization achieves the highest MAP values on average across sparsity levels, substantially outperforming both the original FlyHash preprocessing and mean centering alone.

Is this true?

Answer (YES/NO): NO